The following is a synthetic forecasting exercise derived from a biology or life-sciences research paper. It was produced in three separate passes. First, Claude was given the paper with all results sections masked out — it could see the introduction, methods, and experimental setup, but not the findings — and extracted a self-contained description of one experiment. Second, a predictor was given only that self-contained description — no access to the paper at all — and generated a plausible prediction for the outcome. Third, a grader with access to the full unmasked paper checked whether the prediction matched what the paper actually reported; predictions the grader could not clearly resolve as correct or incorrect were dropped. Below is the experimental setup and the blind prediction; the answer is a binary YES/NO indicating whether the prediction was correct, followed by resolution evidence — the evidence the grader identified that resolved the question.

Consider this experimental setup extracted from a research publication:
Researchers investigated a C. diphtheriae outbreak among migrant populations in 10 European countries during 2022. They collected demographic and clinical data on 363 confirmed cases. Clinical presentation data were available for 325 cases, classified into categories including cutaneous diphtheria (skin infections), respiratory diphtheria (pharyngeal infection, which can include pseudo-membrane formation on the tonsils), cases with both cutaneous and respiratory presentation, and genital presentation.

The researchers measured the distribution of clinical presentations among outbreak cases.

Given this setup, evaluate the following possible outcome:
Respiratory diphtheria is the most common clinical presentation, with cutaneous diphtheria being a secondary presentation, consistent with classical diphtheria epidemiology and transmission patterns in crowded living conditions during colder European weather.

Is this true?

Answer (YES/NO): NO